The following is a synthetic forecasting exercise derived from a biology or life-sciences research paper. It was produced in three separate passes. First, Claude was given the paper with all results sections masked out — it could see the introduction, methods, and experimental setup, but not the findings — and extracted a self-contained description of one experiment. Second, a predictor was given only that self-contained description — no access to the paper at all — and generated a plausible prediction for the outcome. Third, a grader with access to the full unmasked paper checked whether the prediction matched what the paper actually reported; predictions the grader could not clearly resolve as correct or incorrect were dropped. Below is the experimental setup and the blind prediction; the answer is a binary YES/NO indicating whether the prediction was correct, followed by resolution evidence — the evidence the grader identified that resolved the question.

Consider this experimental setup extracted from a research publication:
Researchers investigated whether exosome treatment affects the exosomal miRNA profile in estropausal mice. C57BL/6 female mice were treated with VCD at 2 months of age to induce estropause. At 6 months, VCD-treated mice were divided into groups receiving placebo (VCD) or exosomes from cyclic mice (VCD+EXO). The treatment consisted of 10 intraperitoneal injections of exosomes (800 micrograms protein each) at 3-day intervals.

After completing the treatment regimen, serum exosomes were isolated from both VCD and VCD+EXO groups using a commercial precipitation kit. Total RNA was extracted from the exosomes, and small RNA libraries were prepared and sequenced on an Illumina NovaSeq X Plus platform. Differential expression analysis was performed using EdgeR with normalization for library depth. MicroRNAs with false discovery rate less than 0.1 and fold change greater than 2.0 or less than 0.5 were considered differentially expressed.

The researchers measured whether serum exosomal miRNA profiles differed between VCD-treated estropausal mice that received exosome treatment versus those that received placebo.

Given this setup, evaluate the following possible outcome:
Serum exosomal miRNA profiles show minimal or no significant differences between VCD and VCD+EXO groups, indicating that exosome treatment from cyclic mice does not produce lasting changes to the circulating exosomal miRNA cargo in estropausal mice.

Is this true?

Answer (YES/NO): YES